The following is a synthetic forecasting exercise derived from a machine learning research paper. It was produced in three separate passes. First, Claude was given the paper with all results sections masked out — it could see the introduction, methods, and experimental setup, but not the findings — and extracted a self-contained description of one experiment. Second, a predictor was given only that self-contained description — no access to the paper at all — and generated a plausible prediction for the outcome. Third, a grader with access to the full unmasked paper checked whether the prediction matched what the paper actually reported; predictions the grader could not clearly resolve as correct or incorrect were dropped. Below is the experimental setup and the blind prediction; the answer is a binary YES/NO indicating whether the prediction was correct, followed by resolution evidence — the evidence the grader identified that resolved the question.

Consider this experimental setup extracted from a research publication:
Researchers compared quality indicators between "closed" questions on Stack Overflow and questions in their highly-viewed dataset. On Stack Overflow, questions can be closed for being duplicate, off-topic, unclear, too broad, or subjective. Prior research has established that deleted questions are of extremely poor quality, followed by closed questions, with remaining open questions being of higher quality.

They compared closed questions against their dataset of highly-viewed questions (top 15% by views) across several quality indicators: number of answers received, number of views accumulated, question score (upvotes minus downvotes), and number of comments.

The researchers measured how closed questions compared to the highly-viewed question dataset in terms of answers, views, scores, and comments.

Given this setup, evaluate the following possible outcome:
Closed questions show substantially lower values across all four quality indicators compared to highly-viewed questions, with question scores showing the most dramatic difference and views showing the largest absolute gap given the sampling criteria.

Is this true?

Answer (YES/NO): NO